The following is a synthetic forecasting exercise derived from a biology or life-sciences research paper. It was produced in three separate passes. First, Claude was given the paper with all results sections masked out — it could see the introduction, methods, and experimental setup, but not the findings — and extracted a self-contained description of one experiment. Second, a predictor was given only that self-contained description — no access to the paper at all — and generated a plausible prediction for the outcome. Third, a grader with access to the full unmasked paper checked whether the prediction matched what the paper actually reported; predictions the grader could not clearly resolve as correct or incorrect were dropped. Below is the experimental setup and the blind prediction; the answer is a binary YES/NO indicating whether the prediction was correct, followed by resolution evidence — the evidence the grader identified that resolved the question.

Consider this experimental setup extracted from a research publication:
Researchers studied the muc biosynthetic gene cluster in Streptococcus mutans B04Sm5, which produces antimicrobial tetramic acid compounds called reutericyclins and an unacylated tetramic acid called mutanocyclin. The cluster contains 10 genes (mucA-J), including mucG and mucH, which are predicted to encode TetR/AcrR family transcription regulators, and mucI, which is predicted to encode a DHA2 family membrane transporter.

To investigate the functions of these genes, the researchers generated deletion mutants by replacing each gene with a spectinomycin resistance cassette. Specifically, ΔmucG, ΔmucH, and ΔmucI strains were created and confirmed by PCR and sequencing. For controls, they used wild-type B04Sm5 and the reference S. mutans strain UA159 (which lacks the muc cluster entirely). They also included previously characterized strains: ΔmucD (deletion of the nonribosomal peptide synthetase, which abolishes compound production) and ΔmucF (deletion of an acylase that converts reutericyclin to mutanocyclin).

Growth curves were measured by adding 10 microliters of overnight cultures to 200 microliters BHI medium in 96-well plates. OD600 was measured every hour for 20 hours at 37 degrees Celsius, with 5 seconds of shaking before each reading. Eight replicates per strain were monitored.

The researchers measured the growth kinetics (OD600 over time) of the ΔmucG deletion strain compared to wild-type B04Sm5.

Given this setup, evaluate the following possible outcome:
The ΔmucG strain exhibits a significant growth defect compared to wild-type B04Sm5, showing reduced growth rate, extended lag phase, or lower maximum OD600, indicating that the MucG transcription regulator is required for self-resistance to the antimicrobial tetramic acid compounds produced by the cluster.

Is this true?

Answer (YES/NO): NO